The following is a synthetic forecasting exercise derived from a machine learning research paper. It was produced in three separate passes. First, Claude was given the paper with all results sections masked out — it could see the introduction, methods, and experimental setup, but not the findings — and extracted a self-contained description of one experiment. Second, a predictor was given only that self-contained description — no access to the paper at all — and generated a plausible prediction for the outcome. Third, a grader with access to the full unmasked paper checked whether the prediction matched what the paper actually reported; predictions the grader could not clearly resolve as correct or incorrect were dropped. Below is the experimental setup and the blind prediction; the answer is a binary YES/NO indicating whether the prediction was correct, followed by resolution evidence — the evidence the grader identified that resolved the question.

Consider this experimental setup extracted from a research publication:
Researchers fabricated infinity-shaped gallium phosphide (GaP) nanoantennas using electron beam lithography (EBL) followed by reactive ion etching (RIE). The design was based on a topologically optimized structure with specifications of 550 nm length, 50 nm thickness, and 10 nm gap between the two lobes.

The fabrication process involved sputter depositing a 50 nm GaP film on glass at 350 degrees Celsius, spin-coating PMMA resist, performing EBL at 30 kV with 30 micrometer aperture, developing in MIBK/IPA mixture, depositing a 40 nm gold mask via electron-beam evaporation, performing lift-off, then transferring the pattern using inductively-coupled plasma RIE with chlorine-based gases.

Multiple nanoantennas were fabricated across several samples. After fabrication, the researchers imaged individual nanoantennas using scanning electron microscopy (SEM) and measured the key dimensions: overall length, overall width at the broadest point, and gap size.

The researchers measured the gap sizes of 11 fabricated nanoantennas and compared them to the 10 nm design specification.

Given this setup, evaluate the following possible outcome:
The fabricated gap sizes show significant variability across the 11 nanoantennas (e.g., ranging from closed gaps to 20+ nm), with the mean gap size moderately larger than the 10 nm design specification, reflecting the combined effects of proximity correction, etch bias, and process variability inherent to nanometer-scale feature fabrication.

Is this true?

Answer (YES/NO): NO